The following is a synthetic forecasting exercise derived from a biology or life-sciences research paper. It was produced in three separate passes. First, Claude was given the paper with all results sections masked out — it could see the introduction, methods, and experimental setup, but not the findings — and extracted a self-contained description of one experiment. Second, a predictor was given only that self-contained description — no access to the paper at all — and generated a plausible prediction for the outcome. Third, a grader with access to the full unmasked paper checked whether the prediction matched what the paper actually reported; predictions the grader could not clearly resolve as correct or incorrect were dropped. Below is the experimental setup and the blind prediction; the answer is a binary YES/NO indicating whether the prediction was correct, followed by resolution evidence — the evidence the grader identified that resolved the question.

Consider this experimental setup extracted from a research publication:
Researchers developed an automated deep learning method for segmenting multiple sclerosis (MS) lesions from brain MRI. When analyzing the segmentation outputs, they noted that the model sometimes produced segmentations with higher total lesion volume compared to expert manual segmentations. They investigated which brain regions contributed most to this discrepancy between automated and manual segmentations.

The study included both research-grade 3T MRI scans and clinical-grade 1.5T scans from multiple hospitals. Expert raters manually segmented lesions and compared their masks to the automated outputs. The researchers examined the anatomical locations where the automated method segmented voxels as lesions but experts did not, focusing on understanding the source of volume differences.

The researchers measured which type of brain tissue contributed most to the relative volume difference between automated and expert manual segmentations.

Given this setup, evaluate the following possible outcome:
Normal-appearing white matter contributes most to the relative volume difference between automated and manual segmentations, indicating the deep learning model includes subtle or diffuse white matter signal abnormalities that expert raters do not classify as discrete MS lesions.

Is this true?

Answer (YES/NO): NO